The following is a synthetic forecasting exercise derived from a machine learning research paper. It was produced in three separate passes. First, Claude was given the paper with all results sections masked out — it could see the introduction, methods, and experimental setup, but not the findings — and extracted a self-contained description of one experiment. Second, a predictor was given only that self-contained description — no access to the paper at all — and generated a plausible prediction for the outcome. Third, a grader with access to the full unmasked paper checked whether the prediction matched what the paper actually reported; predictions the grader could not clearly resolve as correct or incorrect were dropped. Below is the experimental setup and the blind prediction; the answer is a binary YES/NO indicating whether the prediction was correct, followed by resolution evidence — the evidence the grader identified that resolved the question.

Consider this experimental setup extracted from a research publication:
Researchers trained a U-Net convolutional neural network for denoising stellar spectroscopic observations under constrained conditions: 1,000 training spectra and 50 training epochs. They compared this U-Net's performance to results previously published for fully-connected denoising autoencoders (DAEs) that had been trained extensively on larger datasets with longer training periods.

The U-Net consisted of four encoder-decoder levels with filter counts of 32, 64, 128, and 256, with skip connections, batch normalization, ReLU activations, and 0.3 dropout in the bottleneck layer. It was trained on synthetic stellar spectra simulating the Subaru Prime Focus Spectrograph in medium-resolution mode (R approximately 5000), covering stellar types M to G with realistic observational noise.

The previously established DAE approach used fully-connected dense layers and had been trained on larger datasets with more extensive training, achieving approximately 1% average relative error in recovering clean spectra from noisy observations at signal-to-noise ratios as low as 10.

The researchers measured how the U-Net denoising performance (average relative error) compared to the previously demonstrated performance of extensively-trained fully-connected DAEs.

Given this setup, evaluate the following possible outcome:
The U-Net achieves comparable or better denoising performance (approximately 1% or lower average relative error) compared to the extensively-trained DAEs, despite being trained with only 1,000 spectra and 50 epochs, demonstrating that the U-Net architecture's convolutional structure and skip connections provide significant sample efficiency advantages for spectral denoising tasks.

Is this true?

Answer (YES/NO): NO